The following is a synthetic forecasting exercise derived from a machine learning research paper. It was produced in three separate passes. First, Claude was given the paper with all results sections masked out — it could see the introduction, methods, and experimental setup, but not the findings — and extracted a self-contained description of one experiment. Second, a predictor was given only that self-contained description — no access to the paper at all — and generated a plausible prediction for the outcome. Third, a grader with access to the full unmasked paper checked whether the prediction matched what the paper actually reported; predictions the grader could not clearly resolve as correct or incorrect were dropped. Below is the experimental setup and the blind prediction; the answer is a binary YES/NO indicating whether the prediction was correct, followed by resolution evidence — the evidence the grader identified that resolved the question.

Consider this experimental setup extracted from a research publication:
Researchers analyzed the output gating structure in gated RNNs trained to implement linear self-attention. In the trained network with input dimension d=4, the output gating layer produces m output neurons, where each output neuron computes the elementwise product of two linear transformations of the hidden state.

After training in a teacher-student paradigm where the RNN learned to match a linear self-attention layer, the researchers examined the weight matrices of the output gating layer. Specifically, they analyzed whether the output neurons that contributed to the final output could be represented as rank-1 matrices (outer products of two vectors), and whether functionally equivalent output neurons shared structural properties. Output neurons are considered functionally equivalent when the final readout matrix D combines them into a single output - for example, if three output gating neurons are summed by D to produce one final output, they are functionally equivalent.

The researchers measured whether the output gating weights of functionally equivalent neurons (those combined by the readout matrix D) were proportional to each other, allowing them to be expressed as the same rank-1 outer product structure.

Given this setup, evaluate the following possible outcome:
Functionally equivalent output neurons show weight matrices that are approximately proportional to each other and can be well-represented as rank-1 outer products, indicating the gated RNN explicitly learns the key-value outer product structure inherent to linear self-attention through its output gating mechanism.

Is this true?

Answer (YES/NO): YES